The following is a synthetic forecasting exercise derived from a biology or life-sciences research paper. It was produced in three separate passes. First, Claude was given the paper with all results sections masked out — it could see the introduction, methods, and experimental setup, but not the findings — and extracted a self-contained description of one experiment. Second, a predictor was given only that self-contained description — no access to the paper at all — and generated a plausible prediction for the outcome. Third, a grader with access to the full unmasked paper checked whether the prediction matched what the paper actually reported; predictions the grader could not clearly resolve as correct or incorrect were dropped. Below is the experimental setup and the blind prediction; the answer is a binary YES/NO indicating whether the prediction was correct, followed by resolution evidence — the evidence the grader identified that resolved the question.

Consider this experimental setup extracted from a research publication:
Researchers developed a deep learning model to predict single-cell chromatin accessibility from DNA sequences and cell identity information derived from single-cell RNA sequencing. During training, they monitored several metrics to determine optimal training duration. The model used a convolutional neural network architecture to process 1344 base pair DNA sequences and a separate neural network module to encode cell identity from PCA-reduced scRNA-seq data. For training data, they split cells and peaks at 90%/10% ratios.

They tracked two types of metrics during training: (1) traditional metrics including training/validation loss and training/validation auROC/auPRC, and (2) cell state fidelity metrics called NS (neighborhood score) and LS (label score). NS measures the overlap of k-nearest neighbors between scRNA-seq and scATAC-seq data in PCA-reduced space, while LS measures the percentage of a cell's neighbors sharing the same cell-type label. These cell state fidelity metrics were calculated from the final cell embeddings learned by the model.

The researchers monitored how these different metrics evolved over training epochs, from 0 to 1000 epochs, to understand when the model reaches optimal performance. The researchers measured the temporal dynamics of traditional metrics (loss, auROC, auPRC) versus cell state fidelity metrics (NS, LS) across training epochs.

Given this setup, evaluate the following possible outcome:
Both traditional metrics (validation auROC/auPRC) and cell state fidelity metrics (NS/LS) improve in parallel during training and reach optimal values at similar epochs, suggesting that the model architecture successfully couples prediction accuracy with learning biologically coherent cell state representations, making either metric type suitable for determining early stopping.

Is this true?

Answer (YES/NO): NO